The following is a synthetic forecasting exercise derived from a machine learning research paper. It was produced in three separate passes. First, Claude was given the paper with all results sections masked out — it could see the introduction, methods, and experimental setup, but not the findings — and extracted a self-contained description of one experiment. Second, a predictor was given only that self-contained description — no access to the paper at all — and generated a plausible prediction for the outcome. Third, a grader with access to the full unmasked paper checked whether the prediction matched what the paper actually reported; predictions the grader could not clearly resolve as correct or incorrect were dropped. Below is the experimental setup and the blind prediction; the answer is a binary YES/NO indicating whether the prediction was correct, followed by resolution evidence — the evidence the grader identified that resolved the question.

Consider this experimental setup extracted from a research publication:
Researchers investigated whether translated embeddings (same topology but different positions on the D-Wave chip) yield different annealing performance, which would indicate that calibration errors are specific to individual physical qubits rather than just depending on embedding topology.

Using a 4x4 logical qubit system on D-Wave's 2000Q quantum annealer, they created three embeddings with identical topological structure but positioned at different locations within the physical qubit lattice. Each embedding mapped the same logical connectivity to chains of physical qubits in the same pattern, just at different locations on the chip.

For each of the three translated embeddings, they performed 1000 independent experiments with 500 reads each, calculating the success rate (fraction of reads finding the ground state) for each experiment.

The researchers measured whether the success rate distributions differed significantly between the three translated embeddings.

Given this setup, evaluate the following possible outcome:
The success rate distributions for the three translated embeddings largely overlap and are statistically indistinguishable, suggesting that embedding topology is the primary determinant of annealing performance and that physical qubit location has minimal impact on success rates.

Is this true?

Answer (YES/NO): NO